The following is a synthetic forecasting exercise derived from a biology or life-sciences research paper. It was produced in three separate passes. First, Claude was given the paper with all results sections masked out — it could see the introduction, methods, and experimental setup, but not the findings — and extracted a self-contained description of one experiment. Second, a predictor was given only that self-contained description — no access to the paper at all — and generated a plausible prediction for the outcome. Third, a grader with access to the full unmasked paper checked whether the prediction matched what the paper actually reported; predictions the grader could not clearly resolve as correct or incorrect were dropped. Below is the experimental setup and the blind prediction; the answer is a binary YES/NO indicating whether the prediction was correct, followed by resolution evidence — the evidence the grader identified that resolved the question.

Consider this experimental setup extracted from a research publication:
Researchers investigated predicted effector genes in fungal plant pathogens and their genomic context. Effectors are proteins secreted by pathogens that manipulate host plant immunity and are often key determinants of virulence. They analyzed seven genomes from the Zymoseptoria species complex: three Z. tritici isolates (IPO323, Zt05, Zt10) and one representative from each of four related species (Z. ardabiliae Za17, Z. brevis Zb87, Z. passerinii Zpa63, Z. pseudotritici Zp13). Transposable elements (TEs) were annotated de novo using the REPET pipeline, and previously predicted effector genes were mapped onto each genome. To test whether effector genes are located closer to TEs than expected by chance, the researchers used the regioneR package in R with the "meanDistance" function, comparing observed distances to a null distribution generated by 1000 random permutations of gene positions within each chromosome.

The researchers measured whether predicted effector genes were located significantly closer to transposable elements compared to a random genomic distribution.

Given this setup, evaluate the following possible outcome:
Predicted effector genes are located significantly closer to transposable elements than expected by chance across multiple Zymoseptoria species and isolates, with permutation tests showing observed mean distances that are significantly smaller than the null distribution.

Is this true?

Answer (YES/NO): YES